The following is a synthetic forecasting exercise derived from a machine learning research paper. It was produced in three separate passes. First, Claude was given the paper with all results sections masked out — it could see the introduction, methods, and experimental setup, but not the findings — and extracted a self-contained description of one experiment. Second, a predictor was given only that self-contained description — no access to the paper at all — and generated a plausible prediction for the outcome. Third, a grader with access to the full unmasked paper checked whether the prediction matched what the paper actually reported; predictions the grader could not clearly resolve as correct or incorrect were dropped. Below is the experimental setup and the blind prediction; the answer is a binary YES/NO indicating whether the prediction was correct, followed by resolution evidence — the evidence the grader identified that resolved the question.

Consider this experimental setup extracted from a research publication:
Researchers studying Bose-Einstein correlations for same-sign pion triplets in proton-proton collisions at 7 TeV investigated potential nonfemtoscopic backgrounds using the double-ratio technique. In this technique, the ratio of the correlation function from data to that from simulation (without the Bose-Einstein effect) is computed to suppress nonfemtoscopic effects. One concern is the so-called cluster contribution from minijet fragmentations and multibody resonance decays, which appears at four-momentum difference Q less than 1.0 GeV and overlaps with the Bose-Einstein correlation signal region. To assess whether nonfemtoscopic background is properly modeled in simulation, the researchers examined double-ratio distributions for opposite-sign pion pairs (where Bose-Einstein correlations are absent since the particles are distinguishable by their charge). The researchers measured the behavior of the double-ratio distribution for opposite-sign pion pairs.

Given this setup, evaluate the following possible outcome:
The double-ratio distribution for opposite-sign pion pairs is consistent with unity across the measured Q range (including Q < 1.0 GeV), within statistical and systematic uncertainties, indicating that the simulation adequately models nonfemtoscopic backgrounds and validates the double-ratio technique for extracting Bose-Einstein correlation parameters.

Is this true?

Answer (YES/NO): YES